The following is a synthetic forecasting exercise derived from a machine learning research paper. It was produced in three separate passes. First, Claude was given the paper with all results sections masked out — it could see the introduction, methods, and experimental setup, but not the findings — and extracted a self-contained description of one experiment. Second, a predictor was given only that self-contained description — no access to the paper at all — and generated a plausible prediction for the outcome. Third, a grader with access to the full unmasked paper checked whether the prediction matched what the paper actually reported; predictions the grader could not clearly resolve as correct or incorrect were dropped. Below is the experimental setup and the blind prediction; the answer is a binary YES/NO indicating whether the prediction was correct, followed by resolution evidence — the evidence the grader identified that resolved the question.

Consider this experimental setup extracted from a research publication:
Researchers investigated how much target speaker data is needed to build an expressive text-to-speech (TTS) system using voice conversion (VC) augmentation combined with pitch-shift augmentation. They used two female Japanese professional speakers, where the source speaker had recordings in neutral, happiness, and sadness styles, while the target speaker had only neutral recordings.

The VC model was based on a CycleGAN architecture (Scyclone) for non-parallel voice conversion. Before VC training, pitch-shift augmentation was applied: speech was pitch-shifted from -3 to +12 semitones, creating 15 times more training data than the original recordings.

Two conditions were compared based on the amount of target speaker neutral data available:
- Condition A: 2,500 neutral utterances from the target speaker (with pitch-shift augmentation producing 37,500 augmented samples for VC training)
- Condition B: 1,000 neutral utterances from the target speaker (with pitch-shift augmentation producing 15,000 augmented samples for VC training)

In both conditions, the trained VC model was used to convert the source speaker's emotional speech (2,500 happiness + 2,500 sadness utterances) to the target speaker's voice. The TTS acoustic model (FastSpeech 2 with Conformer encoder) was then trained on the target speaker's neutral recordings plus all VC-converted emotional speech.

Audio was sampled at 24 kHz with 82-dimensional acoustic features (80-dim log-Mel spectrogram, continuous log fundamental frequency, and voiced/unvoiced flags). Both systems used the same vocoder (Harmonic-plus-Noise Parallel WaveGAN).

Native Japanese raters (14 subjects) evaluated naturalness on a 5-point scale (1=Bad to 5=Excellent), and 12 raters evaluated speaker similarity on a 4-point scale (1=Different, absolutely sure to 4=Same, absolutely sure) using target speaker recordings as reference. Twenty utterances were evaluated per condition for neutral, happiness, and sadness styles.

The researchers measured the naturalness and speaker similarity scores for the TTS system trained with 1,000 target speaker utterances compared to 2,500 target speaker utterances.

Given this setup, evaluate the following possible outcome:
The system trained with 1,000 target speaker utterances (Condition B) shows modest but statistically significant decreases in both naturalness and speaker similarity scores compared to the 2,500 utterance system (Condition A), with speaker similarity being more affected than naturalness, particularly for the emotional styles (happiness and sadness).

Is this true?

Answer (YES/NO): NO